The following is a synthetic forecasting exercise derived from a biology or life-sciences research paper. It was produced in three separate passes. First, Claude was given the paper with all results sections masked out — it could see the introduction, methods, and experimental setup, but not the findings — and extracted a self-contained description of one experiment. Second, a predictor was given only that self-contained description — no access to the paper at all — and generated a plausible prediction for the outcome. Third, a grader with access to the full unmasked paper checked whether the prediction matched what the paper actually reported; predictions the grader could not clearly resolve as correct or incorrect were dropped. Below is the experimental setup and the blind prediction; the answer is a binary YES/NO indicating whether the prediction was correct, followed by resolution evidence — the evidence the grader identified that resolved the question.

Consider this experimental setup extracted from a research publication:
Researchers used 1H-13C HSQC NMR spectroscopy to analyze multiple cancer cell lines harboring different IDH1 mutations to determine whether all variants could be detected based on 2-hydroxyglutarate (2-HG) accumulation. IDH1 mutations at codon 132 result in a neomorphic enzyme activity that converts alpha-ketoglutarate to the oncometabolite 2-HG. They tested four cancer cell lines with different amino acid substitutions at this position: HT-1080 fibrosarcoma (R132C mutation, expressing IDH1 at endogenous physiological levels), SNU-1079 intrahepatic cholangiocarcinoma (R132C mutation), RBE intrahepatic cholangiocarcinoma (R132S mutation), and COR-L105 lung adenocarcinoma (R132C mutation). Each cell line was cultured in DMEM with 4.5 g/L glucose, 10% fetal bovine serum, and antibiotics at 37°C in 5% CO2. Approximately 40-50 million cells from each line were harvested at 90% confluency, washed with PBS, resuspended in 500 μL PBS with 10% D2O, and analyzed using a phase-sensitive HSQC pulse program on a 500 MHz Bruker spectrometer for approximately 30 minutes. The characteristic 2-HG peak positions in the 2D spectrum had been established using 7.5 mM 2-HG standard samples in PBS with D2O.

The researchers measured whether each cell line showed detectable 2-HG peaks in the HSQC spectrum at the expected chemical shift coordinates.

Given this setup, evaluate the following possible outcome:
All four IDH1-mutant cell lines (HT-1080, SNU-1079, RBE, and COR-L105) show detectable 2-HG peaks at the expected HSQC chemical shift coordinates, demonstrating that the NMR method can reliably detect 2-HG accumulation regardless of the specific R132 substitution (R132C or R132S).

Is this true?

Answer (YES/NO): YES